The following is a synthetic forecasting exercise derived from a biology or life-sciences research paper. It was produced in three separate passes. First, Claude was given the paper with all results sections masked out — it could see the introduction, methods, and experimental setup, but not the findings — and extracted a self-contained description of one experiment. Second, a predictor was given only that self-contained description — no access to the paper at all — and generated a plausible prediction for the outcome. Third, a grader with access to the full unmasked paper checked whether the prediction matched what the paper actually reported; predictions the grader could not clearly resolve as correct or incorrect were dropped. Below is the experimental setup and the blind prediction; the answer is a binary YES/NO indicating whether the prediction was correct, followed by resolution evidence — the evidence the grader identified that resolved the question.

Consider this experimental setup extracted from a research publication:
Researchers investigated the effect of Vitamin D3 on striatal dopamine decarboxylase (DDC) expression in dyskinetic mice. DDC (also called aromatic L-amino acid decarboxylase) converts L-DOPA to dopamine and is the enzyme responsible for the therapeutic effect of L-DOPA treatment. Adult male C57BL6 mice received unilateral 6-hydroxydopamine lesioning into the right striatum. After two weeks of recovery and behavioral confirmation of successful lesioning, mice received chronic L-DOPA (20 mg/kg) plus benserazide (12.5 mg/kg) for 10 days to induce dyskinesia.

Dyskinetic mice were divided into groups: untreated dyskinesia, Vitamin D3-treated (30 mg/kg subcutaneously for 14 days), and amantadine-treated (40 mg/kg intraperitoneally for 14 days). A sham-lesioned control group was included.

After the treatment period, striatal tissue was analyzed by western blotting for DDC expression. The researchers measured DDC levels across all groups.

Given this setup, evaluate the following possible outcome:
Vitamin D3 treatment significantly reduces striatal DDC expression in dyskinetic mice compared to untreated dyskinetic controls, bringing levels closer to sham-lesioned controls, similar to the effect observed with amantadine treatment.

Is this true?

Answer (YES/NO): NO